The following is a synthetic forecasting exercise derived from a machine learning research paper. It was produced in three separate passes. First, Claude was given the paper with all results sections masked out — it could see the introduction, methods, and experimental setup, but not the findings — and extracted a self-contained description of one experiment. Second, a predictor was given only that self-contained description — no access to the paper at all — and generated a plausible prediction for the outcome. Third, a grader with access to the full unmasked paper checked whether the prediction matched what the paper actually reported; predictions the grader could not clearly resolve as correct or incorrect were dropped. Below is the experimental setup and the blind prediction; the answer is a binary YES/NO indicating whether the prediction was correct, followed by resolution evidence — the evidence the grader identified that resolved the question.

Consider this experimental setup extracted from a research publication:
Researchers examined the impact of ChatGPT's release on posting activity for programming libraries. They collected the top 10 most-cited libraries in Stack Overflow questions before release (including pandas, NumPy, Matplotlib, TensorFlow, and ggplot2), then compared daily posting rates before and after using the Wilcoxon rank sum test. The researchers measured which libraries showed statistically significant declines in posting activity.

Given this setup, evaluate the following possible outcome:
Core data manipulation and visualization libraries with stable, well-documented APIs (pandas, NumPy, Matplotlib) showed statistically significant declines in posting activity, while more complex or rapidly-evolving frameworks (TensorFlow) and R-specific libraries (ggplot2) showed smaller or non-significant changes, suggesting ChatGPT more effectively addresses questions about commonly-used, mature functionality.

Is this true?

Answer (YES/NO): NO